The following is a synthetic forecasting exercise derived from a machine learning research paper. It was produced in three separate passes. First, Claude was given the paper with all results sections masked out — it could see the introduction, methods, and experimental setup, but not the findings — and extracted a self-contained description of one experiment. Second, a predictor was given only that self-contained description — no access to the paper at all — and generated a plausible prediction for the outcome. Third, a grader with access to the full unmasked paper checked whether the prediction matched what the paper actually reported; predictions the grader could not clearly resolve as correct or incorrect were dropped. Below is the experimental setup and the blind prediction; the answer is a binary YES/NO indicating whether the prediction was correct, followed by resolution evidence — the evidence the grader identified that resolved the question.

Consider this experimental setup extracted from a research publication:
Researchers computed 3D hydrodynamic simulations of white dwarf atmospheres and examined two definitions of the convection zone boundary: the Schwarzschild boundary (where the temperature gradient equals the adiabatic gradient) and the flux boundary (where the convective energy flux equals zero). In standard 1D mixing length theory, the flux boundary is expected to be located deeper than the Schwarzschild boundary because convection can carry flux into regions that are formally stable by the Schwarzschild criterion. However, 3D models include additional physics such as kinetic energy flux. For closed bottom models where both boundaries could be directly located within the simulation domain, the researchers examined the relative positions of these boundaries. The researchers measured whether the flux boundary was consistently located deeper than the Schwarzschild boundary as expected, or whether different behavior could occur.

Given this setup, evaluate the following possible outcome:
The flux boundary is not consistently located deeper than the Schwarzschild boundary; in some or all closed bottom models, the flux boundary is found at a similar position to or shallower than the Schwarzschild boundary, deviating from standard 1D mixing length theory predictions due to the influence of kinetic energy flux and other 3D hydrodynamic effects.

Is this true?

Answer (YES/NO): YES